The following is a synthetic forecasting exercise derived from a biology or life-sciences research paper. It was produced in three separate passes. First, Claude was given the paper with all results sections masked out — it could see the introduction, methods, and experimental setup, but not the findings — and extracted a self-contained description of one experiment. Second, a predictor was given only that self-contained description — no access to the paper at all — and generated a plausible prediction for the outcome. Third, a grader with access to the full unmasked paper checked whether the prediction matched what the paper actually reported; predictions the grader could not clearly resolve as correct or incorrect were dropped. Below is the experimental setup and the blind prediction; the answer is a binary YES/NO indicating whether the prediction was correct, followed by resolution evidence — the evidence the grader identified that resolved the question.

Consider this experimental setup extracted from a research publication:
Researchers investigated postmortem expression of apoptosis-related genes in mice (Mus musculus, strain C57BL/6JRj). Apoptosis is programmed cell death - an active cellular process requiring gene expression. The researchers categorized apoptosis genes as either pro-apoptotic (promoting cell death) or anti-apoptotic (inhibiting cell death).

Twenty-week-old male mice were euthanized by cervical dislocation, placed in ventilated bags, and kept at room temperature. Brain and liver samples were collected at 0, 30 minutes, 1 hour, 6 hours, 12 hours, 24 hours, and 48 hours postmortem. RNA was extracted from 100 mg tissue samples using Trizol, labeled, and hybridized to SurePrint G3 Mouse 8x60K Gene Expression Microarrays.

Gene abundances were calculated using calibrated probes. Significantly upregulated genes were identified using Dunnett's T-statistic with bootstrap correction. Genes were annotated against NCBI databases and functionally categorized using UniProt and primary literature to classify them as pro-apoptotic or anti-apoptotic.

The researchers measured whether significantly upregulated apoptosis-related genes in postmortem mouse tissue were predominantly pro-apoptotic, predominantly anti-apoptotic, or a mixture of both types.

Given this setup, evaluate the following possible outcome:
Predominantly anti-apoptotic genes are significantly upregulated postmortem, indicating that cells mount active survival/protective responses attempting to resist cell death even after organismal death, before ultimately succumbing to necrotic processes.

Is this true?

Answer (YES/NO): NO